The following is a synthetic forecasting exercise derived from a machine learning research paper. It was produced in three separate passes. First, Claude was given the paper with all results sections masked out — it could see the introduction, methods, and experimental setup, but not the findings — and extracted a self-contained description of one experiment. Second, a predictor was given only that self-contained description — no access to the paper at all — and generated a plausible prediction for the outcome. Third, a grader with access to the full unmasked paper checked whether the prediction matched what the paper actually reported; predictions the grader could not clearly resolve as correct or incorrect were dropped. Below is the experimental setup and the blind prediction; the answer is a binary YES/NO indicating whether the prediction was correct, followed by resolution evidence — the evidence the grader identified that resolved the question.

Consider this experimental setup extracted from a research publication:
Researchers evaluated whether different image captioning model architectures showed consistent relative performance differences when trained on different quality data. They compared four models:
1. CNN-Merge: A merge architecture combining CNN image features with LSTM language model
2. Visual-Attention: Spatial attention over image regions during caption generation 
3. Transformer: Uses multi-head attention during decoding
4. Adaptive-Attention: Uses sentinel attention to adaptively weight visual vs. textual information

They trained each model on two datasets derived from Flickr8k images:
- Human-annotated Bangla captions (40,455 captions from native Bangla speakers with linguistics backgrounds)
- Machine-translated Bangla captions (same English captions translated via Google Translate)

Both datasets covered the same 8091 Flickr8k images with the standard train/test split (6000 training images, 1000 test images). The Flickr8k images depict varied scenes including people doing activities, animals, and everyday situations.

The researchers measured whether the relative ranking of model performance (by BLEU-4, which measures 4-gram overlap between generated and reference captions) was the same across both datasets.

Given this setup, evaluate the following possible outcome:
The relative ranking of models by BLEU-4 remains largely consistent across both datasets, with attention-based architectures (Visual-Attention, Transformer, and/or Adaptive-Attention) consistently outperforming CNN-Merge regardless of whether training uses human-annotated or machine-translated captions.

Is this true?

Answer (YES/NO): NO